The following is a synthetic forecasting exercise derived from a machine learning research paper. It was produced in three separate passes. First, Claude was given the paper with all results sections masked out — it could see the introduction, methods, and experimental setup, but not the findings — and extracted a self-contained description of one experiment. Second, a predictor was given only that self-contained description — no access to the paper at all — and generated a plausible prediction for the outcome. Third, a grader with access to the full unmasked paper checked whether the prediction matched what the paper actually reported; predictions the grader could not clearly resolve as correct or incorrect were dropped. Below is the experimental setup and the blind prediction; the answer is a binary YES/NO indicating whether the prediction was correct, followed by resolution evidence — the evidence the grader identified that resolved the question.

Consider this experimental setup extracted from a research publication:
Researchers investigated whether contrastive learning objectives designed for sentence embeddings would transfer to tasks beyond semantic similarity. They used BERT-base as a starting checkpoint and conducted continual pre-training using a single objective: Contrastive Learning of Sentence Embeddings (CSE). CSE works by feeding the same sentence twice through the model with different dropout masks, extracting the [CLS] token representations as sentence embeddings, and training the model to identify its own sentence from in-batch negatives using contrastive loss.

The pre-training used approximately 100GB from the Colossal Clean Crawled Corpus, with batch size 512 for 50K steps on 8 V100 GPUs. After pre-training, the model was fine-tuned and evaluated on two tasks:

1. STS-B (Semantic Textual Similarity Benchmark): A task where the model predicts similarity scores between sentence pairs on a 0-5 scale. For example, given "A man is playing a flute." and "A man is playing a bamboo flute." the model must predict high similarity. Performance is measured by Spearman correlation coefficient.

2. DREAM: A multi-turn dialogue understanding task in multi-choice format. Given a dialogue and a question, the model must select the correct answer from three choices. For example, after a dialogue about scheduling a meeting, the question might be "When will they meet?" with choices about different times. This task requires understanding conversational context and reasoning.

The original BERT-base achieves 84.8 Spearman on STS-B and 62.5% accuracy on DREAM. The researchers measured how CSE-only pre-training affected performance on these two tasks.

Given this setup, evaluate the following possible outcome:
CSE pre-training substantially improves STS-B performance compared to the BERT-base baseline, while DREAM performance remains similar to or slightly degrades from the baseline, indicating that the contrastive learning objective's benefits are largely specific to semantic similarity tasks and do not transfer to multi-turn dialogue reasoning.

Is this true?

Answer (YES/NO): NO